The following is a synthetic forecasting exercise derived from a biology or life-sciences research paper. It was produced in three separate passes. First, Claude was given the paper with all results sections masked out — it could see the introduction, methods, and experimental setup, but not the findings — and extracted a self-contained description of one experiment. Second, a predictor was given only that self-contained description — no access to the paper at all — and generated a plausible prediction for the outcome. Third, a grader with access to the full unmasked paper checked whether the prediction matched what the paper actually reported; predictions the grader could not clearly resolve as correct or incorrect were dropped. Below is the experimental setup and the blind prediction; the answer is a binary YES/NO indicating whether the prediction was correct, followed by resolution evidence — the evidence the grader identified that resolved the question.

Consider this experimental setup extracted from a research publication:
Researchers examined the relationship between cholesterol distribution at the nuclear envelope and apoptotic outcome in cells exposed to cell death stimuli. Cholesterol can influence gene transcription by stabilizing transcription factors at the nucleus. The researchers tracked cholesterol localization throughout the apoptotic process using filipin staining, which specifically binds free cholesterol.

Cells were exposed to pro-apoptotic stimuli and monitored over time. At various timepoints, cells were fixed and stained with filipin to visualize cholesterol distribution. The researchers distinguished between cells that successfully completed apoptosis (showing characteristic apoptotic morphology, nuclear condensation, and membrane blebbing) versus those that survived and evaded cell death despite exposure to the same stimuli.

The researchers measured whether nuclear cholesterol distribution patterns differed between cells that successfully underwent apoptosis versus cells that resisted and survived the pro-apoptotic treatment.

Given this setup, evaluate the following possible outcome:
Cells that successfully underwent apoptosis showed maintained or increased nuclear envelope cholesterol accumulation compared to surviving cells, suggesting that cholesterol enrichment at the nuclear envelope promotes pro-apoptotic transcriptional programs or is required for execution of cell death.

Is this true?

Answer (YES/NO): NO